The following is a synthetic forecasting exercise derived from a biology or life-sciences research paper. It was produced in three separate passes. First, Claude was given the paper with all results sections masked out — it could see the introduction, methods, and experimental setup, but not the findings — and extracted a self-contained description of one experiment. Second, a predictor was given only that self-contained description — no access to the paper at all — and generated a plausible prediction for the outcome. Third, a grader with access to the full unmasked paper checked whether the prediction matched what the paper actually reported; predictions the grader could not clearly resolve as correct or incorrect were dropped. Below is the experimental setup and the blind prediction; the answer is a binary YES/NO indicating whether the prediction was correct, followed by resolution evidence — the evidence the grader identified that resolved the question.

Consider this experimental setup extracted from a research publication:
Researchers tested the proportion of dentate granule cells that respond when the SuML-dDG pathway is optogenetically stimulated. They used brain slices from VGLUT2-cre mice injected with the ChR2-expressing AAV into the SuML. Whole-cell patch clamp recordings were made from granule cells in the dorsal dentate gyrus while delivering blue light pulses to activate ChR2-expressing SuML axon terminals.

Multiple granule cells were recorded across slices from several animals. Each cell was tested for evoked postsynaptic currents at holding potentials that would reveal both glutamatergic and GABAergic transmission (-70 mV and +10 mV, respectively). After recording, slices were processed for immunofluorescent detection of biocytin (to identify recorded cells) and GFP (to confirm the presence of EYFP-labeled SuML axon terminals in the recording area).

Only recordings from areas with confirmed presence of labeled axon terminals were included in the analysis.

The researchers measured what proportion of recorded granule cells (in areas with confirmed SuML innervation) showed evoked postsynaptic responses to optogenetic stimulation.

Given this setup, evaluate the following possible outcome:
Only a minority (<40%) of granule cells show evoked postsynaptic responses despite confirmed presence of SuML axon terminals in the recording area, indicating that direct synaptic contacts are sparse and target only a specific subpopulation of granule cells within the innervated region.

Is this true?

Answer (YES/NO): NO